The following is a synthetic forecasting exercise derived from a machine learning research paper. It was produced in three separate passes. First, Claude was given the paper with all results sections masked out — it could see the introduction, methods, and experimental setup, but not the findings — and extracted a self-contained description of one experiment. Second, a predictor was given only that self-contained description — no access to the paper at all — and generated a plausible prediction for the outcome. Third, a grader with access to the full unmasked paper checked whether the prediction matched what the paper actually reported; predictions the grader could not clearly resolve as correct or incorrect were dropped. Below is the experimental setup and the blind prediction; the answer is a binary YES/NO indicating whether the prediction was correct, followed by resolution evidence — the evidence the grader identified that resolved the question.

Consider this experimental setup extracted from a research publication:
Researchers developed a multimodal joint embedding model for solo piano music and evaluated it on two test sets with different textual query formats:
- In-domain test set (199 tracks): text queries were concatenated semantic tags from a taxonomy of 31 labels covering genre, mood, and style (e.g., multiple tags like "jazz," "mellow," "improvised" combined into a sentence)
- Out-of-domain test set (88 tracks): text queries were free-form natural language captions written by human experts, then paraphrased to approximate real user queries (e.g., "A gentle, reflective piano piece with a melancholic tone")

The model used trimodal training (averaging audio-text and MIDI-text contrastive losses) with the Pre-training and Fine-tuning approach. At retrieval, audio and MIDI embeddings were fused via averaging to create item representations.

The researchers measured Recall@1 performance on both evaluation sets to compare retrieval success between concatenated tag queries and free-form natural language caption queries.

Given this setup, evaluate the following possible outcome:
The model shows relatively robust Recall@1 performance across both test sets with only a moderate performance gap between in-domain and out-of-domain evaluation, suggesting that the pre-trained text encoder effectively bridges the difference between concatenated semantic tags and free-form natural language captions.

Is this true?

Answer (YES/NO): NO